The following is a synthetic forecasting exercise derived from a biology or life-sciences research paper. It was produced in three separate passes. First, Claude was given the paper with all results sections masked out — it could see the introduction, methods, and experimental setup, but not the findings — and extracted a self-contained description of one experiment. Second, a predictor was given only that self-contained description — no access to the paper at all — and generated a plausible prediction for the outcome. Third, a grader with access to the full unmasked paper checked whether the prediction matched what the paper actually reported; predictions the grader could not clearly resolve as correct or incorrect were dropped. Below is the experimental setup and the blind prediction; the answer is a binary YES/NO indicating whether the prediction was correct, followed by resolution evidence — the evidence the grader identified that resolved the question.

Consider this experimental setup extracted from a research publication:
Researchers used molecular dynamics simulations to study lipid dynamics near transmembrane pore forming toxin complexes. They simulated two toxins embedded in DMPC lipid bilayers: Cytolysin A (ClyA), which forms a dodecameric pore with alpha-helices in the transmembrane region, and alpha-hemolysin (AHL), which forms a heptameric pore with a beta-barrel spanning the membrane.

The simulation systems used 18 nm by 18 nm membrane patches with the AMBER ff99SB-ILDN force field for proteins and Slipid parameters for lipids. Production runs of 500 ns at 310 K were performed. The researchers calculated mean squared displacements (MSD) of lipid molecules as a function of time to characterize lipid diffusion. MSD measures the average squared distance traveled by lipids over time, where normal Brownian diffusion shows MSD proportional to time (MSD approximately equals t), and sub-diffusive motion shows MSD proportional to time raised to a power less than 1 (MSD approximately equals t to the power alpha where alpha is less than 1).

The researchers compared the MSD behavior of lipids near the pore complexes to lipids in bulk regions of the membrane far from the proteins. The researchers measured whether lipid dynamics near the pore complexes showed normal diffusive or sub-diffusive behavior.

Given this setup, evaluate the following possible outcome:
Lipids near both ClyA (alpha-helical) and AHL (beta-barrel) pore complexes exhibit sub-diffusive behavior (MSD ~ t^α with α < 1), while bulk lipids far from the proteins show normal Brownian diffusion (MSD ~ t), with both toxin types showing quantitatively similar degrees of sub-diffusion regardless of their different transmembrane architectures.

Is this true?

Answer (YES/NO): NO